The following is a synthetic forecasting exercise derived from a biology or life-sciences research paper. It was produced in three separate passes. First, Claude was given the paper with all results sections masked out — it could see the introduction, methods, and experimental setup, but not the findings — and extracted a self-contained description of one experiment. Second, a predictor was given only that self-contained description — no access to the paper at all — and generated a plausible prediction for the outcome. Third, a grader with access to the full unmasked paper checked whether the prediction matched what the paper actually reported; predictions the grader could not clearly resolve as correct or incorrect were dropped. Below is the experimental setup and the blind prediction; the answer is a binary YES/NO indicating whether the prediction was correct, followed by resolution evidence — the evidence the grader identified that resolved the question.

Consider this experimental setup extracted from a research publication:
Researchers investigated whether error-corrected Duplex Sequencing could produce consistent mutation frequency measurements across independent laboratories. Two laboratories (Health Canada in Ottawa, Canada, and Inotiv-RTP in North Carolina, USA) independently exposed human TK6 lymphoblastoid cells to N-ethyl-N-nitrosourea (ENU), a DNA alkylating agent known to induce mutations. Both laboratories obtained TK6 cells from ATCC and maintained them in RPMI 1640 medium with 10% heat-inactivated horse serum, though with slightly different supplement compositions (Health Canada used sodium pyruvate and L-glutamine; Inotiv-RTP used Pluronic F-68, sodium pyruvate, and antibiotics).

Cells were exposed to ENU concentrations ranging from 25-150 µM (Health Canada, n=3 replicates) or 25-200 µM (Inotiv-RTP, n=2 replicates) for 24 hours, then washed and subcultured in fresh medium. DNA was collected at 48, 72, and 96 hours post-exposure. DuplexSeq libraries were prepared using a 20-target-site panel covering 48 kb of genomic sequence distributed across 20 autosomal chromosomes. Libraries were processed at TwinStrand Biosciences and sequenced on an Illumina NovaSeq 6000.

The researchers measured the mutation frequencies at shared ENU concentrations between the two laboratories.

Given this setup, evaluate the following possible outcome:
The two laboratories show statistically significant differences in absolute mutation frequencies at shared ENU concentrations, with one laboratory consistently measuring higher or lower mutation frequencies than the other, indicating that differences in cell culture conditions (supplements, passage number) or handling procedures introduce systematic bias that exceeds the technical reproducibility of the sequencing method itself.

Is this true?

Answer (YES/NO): NO